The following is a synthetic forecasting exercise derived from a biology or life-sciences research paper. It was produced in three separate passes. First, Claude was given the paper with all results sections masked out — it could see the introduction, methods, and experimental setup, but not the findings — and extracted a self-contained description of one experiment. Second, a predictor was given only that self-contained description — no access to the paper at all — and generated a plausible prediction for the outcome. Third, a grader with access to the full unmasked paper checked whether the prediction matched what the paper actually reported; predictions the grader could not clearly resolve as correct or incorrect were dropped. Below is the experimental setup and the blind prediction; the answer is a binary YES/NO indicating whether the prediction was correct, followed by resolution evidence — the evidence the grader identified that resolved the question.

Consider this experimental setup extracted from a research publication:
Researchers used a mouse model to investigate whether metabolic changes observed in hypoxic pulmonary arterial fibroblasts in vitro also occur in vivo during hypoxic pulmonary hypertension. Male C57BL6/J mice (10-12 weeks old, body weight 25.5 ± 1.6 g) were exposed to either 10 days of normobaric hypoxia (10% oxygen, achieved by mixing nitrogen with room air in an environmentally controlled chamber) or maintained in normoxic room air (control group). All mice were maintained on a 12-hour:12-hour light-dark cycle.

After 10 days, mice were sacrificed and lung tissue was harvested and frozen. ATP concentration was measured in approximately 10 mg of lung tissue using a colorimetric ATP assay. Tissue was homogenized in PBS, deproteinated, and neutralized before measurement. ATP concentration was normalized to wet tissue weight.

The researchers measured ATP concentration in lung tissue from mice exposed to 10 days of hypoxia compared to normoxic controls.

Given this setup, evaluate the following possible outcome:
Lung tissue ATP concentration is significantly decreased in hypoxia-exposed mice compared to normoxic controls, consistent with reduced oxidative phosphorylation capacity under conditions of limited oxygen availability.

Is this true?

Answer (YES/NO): YES